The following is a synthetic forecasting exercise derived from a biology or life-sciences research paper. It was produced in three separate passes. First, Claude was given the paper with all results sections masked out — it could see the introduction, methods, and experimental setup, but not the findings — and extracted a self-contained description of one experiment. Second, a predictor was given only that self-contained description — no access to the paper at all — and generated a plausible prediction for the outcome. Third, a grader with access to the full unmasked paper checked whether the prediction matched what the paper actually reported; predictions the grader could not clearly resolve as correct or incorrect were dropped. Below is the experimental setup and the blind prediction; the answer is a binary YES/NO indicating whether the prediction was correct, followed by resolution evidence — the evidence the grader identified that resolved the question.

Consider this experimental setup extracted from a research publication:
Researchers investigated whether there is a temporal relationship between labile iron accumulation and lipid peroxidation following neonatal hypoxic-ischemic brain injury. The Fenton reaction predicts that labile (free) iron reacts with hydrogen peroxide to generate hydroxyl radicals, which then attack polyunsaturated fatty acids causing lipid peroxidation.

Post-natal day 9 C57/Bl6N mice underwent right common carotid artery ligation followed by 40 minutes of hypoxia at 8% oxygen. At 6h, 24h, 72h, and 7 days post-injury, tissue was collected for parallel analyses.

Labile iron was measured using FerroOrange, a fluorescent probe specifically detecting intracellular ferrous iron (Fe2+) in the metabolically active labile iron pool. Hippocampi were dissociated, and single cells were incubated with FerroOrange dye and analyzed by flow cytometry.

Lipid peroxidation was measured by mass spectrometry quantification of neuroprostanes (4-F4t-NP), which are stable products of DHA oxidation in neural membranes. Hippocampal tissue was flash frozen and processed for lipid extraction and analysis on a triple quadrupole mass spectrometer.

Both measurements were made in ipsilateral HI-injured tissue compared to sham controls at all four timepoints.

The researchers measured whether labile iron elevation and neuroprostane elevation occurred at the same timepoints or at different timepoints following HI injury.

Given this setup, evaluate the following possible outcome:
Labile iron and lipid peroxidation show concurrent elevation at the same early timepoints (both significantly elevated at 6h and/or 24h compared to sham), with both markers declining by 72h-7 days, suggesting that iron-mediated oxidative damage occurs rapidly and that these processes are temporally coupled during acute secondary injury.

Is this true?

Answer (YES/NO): NO